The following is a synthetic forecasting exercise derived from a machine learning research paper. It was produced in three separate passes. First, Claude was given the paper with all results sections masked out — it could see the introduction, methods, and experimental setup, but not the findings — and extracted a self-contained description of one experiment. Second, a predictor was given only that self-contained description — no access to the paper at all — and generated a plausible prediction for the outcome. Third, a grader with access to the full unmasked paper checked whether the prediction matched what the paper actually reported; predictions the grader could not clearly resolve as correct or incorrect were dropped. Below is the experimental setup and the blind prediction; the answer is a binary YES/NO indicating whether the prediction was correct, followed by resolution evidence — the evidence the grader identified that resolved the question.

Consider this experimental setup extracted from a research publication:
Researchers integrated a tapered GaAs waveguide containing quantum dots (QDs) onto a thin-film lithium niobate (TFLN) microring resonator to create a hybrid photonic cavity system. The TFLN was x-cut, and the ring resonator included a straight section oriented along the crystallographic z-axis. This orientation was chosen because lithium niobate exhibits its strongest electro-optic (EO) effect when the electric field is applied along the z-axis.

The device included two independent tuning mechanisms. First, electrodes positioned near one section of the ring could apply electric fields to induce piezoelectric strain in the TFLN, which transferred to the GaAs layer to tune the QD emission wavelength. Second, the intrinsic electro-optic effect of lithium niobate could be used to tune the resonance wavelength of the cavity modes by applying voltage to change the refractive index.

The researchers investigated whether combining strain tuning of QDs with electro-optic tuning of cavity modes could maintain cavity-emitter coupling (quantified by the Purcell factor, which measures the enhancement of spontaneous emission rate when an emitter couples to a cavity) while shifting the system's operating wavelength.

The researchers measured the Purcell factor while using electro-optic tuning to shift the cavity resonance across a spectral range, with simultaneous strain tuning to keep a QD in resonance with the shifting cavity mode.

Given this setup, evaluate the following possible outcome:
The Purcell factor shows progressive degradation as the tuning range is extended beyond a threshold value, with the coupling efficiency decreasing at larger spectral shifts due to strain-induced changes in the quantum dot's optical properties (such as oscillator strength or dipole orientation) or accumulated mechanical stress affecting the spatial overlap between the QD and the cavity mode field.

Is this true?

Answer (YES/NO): NO